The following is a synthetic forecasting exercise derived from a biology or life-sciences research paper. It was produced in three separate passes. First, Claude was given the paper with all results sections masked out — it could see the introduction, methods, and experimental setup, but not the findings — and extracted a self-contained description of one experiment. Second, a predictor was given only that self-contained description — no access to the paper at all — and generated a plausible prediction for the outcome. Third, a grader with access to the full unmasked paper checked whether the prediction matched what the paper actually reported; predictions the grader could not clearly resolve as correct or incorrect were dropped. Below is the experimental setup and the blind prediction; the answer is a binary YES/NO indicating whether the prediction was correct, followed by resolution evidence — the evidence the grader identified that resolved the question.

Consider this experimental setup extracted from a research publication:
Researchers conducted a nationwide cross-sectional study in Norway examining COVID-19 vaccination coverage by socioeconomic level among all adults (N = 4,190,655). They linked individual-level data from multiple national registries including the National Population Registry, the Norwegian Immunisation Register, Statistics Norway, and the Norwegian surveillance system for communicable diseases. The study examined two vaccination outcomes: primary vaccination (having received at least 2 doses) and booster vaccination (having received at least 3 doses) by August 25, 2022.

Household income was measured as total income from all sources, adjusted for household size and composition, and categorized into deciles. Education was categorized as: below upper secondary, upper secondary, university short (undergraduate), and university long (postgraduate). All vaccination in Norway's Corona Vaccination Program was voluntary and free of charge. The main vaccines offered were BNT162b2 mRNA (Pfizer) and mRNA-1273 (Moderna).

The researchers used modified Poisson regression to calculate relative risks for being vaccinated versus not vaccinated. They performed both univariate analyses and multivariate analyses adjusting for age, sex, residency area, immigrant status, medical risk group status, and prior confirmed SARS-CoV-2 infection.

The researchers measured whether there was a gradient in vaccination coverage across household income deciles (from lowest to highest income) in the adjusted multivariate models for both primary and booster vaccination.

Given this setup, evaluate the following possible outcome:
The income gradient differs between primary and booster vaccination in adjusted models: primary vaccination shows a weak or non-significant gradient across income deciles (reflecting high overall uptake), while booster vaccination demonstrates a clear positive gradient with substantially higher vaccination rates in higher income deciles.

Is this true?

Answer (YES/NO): NO